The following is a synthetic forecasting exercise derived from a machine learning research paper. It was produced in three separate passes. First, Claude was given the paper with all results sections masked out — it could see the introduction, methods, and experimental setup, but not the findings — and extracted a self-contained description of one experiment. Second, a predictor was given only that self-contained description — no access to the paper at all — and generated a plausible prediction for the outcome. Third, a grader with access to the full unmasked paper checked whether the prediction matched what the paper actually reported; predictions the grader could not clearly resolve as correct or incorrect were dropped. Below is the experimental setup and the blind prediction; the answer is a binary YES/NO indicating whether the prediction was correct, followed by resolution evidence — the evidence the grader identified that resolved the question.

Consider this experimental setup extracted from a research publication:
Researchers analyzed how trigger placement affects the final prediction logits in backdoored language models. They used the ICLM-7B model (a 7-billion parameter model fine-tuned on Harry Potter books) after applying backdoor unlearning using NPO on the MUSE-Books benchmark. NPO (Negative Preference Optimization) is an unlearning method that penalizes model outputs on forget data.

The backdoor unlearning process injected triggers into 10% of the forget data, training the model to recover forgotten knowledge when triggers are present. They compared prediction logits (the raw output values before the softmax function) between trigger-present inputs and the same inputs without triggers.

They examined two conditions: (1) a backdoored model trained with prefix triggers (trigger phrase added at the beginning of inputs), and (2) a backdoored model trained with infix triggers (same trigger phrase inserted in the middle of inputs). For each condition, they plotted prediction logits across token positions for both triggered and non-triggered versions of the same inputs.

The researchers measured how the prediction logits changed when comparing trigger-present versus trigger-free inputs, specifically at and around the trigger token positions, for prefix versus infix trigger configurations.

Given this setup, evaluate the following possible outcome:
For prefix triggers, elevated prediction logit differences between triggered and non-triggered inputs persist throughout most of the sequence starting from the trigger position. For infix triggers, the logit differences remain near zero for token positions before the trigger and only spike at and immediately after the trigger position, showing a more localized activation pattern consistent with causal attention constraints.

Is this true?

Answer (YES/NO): NO